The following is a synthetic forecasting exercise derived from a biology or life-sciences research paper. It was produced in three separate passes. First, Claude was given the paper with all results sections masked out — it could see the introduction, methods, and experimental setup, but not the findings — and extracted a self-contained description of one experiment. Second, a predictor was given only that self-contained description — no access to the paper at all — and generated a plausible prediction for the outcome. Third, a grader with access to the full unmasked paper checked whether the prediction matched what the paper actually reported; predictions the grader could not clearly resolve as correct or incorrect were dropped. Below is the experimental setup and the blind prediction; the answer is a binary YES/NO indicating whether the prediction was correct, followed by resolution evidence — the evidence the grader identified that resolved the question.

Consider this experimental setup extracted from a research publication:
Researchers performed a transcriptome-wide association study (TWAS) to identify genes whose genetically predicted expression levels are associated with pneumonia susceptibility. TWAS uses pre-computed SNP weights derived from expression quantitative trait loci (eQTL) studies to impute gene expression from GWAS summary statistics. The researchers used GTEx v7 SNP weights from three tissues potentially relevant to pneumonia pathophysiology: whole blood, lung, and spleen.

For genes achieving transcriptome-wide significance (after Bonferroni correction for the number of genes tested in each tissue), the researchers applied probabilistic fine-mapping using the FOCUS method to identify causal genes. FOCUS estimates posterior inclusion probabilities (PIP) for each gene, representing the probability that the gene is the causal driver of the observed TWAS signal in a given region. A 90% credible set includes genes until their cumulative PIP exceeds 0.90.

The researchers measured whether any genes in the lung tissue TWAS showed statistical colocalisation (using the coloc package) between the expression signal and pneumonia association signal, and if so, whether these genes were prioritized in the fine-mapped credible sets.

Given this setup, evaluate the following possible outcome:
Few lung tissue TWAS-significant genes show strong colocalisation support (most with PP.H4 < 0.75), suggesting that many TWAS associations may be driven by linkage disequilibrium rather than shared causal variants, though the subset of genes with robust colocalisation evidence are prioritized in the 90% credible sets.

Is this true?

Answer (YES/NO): NO